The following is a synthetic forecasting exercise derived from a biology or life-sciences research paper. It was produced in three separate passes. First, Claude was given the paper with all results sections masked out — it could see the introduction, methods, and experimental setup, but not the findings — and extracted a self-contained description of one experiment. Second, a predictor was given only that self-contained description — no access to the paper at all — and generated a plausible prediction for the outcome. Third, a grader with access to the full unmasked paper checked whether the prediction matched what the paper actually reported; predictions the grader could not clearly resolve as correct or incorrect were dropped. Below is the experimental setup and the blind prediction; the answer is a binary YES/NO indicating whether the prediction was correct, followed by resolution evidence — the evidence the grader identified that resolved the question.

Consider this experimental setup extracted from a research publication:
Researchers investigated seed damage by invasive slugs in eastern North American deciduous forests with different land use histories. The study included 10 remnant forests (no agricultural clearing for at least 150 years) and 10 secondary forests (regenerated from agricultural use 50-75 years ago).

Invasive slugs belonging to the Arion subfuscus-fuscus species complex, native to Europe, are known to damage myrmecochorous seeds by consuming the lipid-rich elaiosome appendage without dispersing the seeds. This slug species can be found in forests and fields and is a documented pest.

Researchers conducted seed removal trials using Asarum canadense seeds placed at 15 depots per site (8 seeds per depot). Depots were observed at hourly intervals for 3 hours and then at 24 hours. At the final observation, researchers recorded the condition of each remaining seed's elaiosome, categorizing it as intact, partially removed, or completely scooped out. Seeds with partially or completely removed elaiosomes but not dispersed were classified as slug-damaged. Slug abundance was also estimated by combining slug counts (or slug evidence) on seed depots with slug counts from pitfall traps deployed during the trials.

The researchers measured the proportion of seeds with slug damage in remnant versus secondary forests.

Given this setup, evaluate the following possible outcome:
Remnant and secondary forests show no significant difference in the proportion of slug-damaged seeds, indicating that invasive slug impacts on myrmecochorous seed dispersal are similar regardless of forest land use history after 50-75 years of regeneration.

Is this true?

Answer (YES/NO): NO